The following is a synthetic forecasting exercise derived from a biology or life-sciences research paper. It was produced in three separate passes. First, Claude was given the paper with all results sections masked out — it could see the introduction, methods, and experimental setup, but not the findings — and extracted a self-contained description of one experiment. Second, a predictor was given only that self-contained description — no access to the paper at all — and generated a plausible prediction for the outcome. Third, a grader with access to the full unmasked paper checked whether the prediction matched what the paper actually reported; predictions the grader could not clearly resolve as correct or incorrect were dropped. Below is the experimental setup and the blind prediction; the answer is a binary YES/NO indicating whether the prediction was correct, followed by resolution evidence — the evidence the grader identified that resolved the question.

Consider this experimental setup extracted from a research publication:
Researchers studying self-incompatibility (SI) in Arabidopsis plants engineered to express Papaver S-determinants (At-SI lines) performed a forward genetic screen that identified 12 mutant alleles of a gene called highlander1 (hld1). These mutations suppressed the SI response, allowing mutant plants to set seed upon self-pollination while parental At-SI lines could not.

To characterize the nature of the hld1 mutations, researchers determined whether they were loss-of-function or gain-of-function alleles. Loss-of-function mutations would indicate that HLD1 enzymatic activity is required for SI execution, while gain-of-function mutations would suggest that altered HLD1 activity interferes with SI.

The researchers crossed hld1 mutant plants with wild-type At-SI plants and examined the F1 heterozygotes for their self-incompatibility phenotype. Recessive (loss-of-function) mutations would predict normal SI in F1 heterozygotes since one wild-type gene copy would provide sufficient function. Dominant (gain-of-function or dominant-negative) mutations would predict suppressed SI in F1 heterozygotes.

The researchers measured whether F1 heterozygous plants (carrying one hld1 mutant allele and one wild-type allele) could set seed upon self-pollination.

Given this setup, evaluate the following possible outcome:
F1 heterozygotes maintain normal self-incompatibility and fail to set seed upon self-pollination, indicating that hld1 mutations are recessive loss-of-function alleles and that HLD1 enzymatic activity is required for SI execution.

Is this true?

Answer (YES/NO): NO